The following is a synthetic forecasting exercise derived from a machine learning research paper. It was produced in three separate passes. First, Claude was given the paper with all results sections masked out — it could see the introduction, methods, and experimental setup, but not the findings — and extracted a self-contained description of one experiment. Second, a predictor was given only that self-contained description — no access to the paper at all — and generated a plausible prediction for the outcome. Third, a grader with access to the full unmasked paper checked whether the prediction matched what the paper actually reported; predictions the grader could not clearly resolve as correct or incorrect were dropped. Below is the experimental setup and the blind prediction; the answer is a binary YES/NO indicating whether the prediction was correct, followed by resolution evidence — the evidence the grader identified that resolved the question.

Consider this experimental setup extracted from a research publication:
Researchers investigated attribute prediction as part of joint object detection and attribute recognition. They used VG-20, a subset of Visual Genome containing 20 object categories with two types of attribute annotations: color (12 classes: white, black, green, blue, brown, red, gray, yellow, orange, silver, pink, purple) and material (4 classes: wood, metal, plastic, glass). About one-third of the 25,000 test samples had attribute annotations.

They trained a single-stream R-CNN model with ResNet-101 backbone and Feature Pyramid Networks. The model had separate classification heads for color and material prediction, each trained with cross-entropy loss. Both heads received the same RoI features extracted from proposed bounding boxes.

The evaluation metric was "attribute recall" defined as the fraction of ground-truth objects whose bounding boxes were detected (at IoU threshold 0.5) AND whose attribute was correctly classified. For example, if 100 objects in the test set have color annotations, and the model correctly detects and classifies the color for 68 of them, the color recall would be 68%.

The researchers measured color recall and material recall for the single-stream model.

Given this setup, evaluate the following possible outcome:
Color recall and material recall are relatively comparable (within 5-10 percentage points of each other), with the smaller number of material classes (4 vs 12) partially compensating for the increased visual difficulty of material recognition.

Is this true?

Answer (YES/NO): YES